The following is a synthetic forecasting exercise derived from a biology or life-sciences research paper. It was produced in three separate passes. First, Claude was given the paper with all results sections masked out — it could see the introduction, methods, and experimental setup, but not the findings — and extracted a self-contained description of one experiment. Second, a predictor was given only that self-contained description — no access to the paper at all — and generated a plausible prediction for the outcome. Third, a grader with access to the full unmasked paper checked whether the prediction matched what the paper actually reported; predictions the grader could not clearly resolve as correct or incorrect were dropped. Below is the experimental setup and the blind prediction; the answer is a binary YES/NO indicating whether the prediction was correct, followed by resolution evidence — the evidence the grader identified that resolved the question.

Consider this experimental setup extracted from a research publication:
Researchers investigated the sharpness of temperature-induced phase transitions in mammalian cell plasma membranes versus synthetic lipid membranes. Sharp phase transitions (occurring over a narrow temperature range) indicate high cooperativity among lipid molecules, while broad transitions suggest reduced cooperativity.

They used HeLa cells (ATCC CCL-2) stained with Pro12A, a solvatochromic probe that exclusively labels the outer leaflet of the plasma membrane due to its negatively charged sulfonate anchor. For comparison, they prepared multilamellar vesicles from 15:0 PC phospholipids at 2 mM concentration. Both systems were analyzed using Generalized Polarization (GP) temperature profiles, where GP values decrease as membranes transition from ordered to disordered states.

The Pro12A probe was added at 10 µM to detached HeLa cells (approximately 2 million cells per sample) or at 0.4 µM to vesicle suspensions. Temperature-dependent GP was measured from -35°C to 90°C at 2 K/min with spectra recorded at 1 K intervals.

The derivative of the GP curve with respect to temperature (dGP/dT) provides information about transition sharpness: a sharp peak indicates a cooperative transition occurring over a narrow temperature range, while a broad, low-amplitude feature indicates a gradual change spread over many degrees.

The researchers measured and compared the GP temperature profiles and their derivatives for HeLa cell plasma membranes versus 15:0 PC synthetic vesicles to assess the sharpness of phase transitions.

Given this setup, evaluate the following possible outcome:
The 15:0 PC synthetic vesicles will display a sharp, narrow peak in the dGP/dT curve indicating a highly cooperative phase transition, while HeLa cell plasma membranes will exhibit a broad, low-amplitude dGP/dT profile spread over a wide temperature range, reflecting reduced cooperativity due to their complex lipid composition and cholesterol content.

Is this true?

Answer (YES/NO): YES